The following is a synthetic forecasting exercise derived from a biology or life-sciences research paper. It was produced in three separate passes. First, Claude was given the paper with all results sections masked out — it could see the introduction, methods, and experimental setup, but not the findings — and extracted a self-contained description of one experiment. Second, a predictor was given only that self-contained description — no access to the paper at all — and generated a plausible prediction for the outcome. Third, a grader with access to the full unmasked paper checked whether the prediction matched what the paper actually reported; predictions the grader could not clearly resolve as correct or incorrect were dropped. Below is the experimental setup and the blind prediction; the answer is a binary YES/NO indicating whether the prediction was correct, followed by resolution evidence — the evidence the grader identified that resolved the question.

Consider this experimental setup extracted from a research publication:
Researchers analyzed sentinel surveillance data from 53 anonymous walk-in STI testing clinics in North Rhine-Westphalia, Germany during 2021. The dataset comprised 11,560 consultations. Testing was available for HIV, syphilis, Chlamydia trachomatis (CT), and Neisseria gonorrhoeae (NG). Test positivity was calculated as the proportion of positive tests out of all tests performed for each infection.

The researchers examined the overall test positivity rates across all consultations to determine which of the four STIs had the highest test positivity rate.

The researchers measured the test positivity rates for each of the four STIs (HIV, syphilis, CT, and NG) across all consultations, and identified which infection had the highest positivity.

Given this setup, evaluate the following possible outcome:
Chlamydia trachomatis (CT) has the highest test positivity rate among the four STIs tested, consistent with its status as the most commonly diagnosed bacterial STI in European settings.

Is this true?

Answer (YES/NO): YES